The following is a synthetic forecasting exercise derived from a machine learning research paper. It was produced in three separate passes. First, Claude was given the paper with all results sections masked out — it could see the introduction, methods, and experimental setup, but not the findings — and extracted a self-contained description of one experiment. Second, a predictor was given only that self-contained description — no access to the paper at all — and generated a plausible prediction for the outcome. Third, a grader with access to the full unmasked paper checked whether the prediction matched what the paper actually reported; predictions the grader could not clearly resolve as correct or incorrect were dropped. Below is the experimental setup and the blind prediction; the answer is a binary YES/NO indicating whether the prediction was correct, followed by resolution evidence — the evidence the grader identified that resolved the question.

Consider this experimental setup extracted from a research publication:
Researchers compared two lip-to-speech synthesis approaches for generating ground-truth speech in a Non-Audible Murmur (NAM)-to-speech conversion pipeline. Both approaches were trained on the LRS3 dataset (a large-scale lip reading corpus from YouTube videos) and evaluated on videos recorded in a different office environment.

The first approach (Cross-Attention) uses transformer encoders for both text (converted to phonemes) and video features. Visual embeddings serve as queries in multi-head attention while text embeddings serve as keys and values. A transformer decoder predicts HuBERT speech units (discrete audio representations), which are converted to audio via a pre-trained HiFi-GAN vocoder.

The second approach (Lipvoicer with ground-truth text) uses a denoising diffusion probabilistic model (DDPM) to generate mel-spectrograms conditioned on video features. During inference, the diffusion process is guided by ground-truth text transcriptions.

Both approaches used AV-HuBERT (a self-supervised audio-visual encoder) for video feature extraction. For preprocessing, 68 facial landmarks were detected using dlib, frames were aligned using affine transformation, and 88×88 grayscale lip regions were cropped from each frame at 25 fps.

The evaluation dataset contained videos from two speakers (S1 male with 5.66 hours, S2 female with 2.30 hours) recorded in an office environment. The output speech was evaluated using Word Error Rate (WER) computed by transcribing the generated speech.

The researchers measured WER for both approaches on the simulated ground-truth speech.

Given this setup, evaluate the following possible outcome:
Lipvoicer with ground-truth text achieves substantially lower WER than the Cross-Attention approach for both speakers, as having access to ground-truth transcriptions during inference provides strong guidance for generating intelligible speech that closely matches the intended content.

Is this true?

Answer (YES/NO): YES